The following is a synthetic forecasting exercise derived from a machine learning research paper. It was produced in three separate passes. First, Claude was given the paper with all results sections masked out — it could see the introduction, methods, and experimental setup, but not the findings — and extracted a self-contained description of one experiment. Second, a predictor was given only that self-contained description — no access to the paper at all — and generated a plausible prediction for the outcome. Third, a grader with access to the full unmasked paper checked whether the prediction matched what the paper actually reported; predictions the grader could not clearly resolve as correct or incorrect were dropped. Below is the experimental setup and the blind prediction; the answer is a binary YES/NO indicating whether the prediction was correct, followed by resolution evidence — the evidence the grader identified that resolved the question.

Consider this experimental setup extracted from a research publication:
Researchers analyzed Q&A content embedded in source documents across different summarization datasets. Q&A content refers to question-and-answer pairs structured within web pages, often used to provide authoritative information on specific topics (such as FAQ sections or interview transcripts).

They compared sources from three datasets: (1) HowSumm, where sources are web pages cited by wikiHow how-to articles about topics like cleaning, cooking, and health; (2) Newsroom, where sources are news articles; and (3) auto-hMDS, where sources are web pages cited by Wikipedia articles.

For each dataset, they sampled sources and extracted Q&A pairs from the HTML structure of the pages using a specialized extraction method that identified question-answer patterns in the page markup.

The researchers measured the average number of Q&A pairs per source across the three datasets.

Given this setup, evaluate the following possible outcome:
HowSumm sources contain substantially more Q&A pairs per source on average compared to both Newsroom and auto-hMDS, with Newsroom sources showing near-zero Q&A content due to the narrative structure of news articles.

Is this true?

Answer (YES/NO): NO